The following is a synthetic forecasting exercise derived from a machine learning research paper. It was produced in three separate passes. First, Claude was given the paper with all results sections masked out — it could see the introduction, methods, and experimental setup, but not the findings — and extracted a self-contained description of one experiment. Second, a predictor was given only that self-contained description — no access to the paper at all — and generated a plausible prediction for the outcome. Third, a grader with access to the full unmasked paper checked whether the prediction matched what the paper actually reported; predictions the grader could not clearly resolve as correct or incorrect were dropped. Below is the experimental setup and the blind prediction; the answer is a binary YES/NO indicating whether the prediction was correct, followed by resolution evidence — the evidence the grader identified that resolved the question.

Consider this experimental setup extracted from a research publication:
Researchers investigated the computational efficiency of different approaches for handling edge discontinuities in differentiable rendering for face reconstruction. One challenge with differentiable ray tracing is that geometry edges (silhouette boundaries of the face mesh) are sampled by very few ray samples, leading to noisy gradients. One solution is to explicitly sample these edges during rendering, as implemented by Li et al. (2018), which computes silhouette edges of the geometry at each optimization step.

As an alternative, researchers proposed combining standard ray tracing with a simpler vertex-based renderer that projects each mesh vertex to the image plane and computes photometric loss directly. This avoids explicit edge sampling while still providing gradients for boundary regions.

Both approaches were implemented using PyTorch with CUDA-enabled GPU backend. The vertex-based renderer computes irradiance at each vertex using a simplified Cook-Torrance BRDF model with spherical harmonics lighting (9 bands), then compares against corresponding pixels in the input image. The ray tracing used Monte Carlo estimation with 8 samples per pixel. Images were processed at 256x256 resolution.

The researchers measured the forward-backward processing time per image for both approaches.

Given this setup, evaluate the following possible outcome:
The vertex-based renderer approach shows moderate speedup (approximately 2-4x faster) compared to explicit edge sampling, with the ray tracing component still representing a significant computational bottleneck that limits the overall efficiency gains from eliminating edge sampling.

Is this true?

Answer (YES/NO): NO